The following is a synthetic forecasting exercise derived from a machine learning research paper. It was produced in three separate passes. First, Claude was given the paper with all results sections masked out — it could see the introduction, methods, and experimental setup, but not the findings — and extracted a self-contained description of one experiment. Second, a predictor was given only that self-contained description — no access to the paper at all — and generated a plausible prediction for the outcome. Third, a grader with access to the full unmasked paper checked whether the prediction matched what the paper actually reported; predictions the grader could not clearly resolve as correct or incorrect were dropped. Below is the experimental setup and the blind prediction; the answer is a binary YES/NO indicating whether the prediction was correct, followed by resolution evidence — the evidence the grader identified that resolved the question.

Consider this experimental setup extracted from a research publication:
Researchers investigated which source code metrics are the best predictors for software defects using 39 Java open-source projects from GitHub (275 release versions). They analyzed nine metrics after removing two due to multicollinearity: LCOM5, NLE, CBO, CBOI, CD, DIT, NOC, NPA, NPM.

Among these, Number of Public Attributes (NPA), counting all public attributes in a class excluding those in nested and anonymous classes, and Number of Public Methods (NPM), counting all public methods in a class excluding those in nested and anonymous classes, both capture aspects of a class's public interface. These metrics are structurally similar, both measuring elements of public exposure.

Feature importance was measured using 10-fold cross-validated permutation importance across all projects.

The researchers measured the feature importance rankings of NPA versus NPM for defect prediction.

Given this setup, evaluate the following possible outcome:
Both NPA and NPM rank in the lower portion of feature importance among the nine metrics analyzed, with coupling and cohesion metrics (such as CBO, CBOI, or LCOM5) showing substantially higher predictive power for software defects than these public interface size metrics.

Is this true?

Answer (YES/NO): NO